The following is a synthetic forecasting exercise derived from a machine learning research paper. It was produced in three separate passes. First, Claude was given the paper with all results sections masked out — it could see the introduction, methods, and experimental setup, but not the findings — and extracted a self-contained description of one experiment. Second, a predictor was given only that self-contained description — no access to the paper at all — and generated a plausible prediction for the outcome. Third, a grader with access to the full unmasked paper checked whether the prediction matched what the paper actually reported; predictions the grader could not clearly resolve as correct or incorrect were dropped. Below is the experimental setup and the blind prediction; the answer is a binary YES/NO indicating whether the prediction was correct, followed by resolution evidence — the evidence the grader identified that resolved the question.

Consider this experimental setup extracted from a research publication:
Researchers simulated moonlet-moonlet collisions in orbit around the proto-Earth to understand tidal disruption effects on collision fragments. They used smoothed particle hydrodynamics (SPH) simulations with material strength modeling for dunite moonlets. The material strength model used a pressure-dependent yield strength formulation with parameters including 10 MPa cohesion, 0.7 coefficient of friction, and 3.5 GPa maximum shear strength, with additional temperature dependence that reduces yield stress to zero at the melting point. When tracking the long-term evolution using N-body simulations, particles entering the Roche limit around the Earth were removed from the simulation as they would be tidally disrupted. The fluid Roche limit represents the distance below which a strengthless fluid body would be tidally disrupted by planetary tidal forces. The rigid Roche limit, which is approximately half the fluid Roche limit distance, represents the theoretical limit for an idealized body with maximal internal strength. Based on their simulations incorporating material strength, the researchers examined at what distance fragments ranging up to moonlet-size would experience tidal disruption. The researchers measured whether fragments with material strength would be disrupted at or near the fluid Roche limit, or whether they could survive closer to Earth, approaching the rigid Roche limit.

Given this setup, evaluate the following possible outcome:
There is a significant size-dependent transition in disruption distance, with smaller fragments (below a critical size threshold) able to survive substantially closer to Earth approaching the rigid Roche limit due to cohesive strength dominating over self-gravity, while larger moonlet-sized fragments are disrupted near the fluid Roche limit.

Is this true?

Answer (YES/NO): NO